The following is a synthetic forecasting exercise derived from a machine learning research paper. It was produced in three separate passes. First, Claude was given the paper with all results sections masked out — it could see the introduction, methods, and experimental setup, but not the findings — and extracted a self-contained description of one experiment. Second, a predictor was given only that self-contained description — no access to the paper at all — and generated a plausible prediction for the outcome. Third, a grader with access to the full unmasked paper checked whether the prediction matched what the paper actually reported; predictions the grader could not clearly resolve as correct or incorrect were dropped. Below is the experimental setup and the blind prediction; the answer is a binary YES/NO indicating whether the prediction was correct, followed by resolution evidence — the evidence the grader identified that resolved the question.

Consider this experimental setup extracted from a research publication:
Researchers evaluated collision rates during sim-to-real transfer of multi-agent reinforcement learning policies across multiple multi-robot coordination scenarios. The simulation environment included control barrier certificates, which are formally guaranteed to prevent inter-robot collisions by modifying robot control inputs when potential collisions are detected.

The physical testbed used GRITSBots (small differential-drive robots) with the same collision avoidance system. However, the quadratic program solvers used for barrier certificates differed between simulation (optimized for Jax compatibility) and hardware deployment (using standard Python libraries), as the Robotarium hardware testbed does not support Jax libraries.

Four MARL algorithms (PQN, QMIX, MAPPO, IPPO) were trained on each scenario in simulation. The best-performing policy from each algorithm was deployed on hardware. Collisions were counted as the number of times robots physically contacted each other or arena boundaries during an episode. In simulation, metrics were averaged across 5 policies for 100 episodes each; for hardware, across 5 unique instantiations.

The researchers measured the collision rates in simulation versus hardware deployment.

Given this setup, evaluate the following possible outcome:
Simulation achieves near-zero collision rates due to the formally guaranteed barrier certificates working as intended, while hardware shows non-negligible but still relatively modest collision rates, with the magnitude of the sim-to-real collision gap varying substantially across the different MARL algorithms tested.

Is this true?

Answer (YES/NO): NO